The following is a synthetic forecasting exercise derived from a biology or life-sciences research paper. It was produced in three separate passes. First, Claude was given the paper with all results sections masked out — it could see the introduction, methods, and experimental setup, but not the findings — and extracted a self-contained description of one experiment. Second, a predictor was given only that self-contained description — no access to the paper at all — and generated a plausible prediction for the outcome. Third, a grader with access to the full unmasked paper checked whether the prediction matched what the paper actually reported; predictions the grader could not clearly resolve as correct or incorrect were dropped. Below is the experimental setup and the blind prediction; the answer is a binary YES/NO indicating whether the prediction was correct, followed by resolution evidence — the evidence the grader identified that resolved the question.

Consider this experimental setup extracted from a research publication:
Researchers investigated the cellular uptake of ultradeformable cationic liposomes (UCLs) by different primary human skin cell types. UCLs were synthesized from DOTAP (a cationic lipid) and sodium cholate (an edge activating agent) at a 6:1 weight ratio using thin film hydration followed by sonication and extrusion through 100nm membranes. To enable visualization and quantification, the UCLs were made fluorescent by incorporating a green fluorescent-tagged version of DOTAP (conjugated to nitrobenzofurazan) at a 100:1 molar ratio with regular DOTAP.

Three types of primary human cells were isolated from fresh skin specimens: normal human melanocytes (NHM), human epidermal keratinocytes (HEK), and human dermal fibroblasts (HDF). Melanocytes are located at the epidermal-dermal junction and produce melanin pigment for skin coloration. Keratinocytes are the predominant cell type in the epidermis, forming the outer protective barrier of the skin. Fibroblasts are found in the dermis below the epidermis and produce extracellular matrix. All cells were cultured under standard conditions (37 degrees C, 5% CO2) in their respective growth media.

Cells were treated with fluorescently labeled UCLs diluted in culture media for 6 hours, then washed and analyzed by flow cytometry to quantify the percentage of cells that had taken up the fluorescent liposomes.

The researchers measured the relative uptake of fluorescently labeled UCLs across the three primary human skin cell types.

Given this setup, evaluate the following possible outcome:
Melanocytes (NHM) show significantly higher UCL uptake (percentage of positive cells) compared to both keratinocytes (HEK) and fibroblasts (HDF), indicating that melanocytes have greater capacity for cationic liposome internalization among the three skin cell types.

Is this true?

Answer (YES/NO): YES